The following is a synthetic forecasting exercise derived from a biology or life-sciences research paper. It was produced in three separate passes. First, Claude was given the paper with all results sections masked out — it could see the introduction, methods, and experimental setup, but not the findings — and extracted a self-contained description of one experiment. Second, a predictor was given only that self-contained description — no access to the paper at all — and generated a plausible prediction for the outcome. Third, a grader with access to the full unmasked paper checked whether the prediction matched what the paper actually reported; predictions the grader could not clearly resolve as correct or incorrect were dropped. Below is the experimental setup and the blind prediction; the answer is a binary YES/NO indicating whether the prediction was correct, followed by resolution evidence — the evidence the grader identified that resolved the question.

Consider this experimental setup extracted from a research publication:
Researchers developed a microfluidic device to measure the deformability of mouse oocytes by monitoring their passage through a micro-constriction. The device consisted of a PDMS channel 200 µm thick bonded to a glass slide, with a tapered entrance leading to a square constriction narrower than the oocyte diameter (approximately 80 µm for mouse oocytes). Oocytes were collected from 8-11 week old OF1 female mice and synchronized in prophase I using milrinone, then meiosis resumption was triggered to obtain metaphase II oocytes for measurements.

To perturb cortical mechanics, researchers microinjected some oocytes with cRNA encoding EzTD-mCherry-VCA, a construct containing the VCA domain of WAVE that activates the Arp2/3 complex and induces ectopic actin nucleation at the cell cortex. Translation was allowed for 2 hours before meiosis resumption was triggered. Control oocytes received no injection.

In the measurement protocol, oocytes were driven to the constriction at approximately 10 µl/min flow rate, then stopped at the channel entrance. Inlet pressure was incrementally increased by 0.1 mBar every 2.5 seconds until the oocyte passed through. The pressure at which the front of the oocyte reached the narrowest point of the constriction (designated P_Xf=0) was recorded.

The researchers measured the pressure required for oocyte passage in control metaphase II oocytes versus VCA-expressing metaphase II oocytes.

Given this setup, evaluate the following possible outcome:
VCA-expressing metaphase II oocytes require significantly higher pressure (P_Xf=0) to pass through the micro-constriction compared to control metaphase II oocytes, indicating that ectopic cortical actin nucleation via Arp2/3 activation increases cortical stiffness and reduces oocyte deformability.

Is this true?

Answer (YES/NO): NO